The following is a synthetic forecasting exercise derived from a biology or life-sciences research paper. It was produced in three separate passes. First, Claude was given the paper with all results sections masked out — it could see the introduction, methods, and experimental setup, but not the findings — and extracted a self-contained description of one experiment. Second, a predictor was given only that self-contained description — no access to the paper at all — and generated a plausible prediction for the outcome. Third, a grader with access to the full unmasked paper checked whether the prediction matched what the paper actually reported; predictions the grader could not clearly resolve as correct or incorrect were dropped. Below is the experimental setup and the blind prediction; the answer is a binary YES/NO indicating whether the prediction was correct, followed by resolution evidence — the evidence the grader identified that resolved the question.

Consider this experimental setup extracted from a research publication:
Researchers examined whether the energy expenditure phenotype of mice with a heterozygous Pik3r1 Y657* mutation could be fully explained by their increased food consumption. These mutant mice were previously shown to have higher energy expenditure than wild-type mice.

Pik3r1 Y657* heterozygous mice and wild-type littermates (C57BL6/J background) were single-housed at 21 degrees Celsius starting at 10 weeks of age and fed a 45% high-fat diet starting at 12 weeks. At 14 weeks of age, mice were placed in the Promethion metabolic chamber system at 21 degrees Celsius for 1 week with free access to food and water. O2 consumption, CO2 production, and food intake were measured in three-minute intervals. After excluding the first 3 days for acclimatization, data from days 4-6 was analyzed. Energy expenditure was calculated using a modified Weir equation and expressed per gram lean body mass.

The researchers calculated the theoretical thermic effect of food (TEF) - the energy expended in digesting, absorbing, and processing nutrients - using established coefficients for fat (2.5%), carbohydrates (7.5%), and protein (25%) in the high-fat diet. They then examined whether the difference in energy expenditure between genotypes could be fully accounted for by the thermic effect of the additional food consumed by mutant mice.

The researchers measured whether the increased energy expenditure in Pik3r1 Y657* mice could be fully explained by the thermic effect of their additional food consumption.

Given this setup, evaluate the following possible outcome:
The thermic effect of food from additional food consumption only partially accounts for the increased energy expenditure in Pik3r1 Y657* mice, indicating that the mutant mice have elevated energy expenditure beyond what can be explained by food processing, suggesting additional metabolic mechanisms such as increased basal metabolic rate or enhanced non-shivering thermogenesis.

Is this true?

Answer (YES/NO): YES